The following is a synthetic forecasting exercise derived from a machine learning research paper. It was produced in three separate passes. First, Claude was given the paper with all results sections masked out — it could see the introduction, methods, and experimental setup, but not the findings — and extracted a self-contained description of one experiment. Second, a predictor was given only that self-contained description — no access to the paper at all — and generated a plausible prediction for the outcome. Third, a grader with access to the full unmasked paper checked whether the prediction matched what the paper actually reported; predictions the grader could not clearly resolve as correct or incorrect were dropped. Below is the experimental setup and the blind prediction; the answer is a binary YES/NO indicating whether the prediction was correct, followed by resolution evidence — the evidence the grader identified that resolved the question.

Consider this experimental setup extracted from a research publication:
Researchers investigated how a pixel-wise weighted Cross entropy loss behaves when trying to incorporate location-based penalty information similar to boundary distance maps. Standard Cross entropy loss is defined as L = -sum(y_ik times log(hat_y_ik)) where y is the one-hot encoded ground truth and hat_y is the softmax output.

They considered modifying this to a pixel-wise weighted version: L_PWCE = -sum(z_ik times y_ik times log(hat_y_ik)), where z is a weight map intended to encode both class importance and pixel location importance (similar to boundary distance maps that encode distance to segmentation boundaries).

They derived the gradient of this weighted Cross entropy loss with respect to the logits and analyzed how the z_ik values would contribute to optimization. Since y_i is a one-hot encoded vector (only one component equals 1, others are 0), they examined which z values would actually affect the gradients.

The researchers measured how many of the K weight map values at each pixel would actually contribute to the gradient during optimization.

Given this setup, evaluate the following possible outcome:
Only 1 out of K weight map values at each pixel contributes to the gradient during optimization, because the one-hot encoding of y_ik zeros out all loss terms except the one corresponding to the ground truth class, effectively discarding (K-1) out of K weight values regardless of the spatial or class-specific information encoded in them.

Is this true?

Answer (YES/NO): YES